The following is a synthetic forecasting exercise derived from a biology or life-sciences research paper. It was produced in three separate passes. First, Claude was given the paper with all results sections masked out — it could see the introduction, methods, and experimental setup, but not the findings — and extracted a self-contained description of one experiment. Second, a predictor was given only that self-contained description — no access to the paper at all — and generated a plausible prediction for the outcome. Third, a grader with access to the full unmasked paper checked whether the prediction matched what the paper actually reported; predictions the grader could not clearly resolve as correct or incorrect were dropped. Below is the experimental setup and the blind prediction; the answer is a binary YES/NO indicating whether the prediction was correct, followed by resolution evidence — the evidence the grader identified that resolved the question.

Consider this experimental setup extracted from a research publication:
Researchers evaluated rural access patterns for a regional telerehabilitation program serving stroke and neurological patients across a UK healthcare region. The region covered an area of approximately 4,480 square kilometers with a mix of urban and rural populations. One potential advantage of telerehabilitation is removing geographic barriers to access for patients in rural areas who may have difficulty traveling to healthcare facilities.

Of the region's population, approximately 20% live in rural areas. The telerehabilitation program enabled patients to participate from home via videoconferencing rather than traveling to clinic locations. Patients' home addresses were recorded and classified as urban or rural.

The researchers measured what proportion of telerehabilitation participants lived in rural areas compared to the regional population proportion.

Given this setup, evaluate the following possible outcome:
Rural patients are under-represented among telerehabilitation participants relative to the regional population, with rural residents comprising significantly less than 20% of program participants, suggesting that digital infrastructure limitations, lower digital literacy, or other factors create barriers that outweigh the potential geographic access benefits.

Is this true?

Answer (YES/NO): NO